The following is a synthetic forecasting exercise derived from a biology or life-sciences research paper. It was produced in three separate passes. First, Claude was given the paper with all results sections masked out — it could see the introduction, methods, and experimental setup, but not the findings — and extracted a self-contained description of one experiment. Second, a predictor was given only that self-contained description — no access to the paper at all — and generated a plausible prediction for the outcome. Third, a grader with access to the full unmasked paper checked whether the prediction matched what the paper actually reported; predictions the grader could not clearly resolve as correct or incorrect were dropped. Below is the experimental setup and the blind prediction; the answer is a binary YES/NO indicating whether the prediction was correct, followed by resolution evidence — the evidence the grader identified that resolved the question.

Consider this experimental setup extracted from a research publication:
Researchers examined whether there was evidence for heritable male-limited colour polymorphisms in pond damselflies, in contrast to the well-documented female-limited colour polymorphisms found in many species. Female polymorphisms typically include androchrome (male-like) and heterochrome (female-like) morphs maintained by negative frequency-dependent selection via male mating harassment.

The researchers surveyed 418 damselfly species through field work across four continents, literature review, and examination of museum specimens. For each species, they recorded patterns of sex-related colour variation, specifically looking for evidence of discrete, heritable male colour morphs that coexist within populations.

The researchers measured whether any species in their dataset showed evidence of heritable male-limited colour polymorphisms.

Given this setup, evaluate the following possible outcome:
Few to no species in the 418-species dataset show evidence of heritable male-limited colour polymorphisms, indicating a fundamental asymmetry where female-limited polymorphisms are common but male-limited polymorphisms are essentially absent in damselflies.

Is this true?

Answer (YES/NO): YES